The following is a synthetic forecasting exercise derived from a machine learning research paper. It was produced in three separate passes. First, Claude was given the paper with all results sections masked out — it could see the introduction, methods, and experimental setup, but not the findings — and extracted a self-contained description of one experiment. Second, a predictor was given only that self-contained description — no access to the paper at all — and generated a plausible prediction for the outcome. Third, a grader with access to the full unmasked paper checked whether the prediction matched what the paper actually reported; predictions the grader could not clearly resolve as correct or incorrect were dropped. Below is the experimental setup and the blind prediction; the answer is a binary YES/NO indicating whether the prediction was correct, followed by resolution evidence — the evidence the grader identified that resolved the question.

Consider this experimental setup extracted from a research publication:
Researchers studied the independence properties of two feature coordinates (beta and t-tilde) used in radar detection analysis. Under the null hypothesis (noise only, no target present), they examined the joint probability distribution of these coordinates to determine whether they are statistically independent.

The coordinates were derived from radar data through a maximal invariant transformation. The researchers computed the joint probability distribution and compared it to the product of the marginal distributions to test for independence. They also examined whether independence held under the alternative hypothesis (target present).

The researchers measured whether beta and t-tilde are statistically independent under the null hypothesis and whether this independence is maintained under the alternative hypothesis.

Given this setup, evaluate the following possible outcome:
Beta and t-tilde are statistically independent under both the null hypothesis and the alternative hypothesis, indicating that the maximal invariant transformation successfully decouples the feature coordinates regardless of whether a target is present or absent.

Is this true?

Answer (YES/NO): NO